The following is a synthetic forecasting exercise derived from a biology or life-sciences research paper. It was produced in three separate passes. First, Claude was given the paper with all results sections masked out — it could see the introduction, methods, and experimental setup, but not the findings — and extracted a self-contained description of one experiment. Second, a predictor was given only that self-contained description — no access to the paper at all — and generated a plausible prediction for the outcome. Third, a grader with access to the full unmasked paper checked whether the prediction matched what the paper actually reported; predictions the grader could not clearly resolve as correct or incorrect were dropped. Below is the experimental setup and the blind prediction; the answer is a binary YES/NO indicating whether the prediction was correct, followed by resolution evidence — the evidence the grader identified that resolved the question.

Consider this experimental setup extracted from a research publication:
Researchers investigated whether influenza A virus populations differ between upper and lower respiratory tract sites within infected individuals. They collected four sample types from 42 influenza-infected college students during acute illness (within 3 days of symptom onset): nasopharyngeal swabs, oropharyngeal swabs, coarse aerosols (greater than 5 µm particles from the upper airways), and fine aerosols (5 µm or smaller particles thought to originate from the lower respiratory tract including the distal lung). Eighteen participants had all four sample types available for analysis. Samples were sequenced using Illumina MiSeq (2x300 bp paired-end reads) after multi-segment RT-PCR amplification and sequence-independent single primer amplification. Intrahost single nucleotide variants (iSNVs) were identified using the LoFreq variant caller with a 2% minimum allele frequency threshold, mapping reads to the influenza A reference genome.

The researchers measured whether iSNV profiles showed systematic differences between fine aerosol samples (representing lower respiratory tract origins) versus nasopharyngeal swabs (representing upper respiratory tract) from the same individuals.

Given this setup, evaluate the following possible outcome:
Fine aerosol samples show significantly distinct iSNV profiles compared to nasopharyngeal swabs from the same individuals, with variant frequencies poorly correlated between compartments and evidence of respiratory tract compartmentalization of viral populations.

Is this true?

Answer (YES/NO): NO